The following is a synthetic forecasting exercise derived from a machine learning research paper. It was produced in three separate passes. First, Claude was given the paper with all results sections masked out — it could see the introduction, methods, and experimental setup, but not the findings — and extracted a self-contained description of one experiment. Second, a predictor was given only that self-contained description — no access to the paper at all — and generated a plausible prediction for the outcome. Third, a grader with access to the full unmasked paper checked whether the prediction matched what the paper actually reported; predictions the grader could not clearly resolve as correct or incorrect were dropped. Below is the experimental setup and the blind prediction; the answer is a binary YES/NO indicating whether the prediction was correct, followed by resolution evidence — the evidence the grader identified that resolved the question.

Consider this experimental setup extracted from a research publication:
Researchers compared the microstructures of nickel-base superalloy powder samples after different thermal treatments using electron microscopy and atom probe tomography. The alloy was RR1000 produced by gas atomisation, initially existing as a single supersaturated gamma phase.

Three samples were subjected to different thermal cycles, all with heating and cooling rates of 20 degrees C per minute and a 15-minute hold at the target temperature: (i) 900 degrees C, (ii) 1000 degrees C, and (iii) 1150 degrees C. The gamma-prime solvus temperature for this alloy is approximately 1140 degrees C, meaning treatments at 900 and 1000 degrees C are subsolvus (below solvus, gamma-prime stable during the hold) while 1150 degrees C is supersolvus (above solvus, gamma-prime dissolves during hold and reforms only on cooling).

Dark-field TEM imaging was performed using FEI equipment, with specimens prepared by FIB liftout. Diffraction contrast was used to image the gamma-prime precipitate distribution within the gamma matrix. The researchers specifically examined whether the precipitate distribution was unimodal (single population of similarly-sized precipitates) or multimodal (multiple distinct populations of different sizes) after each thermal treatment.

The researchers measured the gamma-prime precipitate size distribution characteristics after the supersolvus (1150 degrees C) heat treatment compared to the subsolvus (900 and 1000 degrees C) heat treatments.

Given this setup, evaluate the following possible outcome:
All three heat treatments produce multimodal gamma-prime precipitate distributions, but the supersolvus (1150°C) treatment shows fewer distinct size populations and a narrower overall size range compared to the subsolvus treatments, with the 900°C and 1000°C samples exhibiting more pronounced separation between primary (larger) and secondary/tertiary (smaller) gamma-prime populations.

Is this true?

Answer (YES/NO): NO